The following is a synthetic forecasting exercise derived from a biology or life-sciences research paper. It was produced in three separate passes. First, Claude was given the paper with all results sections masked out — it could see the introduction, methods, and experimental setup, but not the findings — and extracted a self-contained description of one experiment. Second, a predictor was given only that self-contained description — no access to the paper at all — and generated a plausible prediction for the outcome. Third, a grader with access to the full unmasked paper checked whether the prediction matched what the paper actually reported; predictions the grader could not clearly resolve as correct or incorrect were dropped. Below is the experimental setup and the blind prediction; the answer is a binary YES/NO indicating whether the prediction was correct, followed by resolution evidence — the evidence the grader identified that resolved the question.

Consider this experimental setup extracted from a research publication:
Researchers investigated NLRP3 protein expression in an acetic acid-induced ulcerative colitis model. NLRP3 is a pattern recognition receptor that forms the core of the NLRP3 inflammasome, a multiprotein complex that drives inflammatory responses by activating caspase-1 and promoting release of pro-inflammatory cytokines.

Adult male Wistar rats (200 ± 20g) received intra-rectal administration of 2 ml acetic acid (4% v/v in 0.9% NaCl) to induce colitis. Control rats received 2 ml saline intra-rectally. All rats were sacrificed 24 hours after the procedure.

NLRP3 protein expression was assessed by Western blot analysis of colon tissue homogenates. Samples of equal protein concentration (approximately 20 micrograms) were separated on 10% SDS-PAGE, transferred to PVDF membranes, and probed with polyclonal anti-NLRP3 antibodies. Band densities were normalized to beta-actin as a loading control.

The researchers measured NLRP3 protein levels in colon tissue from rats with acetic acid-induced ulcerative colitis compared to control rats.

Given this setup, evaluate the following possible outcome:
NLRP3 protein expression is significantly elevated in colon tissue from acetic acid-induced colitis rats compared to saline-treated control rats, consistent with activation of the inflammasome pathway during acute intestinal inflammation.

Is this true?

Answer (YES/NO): YES